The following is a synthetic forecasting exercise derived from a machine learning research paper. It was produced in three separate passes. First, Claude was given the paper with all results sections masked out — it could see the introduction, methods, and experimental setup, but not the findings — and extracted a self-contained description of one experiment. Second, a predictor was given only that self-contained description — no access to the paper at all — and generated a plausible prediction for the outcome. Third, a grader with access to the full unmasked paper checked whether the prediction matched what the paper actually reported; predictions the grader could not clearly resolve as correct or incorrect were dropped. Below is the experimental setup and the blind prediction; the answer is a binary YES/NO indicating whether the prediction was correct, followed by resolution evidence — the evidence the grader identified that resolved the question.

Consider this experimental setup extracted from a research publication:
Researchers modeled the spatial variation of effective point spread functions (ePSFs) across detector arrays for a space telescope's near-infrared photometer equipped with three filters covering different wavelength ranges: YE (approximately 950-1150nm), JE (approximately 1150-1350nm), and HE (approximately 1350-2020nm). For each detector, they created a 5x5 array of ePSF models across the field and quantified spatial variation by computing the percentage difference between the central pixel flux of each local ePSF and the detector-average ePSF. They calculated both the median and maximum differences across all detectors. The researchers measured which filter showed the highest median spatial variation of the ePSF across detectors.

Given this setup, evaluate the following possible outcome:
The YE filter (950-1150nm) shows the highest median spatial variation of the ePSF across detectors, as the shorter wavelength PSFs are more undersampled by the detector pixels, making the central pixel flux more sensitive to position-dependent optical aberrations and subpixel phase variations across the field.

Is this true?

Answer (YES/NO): YES